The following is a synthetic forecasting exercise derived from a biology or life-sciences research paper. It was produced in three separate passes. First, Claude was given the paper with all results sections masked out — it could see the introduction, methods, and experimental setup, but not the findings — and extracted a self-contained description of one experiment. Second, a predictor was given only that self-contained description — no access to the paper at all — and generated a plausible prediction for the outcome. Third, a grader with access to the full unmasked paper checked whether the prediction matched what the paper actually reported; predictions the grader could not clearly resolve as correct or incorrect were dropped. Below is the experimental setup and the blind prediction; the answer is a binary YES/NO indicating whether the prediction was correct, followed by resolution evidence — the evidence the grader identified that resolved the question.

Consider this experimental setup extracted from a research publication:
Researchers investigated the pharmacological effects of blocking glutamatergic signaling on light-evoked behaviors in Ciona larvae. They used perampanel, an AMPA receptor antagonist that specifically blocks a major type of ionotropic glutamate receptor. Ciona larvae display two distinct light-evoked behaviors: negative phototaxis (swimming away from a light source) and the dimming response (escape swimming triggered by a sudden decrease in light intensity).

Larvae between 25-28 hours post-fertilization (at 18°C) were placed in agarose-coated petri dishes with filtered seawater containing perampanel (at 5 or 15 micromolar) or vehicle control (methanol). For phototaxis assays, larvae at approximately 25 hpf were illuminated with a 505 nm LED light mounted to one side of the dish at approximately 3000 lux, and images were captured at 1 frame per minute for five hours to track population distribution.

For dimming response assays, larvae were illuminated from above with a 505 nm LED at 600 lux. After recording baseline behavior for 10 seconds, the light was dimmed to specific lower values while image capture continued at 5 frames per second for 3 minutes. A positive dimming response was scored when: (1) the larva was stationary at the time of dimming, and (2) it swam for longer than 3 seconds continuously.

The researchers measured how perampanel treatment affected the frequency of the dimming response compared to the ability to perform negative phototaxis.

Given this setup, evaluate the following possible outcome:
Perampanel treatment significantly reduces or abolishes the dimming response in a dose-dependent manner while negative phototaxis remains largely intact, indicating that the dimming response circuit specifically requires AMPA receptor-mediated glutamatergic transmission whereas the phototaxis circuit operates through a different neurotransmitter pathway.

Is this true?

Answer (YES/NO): NO